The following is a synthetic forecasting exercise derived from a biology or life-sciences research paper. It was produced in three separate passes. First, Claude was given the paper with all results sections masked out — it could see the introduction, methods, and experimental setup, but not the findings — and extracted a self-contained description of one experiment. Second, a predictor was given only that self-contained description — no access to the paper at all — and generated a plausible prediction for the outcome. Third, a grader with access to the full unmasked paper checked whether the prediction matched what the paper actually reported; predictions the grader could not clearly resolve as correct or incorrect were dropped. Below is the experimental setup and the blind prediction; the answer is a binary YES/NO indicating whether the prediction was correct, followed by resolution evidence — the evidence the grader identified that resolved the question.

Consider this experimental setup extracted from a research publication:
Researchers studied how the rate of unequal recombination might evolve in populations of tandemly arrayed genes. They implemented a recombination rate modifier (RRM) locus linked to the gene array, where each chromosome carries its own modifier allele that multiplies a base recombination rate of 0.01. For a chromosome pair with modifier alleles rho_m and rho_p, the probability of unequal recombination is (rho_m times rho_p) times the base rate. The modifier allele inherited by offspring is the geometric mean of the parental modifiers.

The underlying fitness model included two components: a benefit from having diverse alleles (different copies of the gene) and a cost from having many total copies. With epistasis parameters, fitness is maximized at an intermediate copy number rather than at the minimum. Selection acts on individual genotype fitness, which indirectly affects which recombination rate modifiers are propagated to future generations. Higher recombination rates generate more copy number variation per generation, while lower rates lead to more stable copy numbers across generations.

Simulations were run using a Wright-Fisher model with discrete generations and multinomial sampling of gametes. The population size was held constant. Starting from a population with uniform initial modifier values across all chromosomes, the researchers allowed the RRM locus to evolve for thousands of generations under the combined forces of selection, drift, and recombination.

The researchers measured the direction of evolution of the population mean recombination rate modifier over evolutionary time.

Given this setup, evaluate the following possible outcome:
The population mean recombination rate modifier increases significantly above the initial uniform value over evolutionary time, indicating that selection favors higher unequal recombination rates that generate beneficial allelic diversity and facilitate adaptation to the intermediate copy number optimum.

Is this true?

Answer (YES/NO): NO